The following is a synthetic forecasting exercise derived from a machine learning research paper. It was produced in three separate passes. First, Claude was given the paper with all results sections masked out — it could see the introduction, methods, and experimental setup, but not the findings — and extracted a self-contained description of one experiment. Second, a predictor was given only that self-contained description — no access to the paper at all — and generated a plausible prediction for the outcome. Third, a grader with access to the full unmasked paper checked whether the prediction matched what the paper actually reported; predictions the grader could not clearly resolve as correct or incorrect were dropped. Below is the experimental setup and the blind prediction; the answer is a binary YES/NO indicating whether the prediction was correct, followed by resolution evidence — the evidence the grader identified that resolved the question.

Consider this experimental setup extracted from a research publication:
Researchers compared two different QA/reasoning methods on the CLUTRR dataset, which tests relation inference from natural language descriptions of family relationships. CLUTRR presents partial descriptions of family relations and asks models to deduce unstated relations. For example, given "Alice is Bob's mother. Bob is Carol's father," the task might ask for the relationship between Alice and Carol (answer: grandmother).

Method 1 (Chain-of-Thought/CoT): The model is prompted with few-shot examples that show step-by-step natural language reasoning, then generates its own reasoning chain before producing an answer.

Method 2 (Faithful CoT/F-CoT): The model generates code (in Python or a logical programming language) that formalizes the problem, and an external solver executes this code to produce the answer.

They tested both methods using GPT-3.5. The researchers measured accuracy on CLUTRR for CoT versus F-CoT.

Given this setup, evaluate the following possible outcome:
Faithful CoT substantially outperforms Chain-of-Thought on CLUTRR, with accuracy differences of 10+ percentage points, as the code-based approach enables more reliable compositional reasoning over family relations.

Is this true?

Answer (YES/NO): NO